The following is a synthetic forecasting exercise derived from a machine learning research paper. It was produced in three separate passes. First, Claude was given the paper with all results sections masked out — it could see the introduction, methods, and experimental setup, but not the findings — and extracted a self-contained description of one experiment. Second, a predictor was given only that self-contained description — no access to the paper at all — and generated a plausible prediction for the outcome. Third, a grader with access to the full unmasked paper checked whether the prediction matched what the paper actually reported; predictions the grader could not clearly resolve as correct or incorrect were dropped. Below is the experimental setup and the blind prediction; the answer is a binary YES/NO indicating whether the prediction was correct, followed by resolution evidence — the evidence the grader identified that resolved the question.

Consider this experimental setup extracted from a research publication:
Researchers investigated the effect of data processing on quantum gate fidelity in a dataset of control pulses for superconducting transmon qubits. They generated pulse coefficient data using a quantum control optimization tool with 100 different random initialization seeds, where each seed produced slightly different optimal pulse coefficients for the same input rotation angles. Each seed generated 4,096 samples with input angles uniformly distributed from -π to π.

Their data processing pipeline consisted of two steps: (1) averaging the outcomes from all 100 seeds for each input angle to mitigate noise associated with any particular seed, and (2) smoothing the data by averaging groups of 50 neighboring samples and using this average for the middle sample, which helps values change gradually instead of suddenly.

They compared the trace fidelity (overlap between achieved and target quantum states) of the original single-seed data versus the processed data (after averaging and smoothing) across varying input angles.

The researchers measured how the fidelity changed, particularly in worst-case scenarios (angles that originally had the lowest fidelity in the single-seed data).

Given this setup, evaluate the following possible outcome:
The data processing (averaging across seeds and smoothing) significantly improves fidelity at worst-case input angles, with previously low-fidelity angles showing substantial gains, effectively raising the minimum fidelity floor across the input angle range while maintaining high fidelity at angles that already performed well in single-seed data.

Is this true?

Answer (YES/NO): NO